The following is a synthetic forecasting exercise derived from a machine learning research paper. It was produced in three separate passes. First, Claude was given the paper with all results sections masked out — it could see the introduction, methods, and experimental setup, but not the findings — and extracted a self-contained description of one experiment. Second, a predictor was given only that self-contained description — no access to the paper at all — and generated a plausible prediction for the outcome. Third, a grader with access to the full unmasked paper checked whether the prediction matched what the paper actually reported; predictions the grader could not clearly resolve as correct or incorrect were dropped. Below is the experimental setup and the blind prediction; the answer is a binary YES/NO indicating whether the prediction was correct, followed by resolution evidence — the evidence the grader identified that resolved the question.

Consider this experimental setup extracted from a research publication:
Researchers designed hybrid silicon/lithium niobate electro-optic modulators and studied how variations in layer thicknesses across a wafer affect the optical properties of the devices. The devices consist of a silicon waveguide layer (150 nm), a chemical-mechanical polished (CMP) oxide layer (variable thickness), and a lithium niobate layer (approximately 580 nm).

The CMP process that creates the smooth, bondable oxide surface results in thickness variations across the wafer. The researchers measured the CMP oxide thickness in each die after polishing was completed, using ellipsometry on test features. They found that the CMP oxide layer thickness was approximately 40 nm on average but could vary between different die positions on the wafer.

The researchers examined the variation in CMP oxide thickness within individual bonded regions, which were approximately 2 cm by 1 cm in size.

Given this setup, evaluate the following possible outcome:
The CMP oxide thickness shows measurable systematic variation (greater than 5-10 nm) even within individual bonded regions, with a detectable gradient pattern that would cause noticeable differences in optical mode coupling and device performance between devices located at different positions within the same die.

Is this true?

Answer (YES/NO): NO